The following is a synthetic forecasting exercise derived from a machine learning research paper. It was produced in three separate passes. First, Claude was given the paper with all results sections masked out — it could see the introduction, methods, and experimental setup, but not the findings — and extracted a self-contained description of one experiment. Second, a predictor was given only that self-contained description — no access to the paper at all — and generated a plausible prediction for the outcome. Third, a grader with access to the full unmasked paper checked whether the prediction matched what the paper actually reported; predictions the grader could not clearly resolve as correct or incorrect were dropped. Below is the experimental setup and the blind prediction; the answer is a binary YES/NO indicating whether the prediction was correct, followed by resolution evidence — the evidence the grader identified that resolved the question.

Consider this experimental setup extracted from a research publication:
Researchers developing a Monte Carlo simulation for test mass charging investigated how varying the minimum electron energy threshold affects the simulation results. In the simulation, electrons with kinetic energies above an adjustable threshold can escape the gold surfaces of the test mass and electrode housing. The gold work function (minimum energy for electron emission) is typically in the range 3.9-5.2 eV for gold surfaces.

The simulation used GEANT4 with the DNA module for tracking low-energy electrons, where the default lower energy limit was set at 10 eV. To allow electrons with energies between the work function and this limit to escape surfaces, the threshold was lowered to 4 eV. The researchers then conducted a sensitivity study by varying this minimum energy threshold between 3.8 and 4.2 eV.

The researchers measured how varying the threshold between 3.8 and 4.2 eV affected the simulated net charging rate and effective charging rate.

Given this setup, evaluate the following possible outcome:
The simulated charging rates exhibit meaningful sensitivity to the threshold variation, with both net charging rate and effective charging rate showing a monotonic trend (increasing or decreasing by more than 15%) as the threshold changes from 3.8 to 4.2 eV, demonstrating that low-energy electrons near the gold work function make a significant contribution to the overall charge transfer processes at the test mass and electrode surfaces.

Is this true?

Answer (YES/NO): NO